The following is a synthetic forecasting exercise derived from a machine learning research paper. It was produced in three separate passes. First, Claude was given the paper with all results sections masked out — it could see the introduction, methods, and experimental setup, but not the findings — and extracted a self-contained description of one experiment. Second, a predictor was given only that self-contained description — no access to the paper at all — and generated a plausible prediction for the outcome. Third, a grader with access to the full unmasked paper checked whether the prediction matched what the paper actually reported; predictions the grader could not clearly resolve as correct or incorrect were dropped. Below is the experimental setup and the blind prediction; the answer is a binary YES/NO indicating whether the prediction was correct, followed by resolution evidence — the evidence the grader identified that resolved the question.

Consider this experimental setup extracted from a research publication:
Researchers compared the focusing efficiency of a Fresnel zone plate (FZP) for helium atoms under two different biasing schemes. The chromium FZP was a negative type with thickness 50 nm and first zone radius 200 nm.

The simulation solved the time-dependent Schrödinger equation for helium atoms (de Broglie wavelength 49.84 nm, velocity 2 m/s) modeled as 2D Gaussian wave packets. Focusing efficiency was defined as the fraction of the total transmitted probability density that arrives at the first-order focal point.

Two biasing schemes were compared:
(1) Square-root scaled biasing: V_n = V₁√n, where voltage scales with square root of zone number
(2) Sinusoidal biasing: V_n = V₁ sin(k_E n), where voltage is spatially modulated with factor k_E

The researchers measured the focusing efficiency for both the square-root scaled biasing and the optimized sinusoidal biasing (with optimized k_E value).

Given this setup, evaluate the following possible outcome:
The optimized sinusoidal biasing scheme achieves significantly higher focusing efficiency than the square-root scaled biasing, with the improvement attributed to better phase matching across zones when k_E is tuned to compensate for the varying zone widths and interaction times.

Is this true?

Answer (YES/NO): NO